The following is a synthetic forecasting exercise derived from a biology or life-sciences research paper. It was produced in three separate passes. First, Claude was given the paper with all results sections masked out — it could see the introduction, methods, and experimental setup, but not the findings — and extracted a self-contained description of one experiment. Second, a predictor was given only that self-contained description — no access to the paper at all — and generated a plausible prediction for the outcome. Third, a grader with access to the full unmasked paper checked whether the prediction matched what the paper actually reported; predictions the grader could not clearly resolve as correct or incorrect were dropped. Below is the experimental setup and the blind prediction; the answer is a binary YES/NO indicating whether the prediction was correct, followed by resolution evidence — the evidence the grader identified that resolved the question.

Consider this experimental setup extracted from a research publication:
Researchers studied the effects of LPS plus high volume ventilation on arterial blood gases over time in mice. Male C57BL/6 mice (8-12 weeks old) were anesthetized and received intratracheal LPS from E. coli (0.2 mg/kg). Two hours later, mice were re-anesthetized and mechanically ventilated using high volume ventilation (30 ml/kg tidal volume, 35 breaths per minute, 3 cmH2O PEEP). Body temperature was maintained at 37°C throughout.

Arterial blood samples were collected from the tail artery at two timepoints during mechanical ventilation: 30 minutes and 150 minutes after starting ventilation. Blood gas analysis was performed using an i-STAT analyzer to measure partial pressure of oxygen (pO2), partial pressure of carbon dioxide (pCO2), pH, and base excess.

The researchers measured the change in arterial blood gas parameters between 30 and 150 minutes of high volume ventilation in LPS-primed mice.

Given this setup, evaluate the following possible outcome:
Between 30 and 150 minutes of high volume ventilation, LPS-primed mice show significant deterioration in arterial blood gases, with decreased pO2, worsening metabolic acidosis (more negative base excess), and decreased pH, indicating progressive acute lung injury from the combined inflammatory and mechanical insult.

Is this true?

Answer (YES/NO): NO